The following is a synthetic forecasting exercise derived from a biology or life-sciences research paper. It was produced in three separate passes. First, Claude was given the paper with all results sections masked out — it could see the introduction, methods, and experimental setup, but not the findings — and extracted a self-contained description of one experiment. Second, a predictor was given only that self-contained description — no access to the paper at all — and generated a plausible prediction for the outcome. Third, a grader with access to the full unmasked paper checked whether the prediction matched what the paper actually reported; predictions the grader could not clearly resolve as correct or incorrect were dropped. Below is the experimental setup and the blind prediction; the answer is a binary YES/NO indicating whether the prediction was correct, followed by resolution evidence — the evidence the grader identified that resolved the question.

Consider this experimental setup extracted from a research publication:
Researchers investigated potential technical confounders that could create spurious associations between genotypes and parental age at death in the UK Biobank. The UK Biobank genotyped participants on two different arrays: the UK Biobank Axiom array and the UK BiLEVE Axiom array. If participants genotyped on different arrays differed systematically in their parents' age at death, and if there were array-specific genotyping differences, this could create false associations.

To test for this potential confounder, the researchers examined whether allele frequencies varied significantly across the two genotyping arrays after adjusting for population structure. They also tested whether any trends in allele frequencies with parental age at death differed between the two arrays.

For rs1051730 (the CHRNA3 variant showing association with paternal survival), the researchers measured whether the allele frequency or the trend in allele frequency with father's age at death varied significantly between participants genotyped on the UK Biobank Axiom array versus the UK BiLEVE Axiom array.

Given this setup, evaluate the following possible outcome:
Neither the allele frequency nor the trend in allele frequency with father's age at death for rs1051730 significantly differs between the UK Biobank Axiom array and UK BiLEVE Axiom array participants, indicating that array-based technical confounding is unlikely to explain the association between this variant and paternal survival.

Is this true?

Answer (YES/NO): NO